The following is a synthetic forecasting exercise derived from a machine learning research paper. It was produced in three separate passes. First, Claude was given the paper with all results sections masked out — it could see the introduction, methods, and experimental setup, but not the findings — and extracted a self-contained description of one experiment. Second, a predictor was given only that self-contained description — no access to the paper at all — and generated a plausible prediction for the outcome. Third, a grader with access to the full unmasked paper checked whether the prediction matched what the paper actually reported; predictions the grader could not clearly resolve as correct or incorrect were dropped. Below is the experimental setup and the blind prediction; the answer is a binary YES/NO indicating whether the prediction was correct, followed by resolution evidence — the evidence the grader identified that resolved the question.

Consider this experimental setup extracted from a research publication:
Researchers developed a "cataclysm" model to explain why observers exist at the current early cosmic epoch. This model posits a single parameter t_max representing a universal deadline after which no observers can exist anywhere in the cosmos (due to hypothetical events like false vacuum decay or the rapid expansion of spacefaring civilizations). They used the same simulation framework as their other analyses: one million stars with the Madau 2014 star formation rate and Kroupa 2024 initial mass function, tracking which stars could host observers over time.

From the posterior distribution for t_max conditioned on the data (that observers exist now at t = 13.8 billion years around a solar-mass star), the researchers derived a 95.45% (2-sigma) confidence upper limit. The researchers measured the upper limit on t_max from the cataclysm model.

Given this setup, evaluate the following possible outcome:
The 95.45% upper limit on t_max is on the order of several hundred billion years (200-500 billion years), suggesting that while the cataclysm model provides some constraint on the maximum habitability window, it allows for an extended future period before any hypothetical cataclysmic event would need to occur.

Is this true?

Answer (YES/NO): YES